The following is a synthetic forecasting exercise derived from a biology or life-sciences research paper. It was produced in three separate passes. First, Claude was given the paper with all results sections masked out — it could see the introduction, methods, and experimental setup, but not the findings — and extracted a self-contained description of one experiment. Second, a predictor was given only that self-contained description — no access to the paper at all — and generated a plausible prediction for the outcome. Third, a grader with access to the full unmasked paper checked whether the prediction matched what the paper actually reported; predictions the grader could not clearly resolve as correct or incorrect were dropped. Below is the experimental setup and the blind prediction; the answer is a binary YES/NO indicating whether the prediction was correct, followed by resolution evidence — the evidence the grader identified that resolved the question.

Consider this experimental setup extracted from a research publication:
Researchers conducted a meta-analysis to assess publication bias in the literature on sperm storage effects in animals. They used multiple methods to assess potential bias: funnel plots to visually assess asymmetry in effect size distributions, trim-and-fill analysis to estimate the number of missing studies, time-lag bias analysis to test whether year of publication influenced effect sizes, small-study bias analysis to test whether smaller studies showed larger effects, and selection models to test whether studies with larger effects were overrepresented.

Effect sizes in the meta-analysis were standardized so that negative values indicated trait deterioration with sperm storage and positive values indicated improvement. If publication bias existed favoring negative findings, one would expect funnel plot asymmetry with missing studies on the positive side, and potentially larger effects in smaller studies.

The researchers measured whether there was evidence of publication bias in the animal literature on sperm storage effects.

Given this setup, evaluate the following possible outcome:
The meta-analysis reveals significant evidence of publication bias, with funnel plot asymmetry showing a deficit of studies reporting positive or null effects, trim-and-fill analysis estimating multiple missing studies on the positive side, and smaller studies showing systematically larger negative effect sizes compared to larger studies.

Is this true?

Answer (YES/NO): NO